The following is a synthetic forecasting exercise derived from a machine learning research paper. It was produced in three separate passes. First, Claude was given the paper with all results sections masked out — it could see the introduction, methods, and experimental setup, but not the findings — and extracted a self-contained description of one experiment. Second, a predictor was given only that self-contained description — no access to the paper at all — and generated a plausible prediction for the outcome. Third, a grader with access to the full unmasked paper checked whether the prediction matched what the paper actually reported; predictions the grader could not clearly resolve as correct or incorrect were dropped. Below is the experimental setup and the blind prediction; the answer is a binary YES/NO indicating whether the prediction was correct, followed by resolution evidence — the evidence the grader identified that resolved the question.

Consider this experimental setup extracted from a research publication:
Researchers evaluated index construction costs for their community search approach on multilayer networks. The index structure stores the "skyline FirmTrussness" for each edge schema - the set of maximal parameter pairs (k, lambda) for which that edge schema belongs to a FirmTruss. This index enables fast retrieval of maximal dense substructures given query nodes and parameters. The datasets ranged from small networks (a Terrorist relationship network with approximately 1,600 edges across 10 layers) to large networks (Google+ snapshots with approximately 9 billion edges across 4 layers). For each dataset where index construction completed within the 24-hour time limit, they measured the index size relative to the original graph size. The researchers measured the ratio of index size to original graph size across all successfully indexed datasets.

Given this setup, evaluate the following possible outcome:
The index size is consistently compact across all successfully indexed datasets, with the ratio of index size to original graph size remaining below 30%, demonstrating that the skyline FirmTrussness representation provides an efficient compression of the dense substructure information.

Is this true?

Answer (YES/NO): NO